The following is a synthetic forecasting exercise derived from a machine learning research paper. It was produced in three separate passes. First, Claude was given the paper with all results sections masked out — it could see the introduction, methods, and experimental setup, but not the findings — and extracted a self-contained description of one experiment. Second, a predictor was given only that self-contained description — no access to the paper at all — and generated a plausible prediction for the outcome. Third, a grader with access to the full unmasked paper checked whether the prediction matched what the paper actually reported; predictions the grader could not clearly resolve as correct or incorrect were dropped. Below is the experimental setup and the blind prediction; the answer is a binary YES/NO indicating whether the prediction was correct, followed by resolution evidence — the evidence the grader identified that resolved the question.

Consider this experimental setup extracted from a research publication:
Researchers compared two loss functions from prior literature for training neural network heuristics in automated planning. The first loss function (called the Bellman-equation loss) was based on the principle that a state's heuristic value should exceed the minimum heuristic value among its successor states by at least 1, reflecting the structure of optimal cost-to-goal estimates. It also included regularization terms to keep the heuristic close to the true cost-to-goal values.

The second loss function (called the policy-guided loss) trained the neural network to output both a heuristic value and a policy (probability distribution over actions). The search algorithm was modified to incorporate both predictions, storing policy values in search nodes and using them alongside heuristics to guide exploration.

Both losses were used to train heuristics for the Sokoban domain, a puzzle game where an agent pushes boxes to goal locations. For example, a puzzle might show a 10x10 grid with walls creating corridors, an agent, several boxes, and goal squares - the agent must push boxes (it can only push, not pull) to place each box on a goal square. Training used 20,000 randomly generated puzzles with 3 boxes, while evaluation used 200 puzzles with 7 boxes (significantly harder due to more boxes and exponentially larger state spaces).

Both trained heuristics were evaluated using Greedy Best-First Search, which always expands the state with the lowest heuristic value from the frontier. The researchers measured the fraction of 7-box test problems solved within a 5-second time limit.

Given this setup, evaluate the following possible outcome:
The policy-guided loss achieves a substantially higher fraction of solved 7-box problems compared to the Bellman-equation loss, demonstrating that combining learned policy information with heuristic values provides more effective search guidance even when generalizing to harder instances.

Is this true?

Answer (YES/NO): NO